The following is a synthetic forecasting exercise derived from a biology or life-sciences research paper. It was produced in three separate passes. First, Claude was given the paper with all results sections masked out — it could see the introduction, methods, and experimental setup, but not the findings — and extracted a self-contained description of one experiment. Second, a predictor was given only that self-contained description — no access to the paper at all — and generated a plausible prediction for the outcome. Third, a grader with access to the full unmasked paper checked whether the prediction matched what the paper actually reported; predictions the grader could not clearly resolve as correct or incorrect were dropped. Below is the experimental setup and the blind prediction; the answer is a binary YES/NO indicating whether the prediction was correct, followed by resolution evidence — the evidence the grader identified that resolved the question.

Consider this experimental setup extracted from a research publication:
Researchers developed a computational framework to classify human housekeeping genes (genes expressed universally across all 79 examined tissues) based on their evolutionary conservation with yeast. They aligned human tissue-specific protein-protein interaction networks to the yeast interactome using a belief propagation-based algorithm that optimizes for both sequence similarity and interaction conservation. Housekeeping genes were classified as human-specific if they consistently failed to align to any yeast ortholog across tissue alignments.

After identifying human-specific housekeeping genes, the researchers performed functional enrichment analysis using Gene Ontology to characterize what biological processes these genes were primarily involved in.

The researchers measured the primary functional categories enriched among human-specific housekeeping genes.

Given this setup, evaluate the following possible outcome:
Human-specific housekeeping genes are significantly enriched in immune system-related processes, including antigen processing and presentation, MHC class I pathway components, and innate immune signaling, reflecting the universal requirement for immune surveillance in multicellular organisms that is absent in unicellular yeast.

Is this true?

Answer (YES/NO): NO